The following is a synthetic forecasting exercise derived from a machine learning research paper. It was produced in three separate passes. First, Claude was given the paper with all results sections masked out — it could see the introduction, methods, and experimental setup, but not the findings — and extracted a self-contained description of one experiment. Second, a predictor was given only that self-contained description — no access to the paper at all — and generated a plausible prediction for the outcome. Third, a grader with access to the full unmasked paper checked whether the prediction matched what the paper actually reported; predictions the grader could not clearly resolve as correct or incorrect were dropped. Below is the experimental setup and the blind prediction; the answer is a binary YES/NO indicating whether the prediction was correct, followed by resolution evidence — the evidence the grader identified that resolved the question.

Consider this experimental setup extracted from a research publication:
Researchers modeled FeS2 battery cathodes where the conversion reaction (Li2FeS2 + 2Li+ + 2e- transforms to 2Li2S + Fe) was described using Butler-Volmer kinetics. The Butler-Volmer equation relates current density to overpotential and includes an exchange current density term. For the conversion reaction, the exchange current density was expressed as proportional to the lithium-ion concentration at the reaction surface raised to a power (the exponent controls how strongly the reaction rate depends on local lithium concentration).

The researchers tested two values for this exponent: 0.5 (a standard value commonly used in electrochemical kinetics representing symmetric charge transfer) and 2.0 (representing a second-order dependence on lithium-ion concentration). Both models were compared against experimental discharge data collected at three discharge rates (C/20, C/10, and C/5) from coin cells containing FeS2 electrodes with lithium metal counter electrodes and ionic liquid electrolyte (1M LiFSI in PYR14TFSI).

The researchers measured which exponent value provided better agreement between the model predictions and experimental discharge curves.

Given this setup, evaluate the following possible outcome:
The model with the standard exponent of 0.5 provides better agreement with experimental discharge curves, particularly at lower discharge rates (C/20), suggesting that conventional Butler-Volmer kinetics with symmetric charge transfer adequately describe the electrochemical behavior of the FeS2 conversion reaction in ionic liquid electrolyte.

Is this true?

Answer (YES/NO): NO